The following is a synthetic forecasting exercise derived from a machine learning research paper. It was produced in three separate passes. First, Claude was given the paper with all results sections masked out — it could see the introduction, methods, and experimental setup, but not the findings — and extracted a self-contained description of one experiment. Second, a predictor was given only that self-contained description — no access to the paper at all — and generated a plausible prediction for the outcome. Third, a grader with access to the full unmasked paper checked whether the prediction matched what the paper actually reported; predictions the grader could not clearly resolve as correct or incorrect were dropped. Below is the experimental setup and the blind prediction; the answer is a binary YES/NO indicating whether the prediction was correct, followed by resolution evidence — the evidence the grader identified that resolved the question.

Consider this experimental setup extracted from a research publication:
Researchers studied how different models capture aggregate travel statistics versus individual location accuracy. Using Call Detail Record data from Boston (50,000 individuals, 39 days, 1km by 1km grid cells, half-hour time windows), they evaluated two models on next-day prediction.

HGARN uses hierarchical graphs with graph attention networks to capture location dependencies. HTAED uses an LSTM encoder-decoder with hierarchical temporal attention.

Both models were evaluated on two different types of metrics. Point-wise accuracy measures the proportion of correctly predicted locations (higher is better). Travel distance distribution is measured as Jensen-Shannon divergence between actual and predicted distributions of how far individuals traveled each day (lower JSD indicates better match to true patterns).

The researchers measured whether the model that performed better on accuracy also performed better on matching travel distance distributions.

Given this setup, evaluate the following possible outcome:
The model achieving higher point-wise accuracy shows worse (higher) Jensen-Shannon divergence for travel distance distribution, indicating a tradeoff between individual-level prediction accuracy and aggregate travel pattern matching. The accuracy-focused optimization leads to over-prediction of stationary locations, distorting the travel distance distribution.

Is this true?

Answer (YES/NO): NO